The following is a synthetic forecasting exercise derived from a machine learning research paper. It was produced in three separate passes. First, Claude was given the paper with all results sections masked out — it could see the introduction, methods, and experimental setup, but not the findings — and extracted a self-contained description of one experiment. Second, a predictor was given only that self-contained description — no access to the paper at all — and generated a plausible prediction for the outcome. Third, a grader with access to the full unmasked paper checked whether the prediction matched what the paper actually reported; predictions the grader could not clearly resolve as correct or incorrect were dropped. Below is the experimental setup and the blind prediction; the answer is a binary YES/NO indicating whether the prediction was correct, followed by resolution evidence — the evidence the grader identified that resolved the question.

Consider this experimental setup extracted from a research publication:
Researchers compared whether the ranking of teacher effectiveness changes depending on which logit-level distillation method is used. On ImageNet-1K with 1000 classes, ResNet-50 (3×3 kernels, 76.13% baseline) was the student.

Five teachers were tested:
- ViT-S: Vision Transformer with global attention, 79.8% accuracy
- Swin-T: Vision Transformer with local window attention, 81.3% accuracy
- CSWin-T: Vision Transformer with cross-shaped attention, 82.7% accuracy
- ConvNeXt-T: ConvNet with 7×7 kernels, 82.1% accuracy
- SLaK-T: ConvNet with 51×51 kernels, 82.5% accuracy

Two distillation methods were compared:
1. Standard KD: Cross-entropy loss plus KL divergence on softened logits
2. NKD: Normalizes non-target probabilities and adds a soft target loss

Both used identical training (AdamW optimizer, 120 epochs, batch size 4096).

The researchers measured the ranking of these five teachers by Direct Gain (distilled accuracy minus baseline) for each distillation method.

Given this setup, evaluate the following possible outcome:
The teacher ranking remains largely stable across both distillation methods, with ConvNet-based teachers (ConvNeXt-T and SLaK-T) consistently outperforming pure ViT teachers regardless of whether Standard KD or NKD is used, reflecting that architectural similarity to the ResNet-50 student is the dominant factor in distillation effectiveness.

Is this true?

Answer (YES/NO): NO